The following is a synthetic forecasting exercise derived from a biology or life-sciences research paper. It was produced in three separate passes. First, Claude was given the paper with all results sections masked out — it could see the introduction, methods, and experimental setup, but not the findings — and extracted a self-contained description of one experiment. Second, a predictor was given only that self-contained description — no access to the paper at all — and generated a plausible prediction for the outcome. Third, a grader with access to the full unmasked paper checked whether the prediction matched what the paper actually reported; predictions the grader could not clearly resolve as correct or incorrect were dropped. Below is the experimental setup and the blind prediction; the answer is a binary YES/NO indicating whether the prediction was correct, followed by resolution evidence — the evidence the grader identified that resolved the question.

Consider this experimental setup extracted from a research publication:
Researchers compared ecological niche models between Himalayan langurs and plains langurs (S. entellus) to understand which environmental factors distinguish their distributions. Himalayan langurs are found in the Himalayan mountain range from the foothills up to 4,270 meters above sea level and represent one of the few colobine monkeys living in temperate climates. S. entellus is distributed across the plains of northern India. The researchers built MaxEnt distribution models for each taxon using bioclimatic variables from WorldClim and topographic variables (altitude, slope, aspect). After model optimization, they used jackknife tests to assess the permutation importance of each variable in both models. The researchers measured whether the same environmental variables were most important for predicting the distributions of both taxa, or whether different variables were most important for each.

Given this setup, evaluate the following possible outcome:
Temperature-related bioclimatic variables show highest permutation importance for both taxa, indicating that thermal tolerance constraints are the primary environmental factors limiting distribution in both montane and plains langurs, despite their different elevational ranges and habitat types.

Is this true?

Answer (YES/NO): NO